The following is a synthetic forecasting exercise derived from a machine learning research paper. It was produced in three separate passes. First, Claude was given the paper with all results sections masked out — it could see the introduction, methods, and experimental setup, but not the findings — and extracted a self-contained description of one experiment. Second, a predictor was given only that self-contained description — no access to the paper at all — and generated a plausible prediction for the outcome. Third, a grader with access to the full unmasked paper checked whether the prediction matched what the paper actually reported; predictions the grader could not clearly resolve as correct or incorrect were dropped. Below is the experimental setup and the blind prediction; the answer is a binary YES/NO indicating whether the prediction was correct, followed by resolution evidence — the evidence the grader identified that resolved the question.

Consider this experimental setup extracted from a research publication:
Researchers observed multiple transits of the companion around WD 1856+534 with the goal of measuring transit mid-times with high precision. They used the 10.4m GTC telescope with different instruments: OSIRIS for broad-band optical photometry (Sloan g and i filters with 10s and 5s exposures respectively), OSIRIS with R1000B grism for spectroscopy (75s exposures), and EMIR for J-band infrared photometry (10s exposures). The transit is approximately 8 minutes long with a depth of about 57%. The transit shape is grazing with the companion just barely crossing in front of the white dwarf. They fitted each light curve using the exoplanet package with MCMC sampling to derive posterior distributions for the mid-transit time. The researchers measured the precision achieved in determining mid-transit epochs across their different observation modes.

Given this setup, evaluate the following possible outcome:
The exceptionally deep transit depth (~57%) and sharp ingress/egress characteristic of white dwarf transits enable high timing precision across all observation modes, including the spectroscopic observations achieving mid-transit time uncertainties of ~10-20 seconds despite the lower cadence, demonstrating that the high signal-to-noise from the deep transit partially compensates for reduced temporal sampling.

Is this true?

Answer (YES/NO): NO